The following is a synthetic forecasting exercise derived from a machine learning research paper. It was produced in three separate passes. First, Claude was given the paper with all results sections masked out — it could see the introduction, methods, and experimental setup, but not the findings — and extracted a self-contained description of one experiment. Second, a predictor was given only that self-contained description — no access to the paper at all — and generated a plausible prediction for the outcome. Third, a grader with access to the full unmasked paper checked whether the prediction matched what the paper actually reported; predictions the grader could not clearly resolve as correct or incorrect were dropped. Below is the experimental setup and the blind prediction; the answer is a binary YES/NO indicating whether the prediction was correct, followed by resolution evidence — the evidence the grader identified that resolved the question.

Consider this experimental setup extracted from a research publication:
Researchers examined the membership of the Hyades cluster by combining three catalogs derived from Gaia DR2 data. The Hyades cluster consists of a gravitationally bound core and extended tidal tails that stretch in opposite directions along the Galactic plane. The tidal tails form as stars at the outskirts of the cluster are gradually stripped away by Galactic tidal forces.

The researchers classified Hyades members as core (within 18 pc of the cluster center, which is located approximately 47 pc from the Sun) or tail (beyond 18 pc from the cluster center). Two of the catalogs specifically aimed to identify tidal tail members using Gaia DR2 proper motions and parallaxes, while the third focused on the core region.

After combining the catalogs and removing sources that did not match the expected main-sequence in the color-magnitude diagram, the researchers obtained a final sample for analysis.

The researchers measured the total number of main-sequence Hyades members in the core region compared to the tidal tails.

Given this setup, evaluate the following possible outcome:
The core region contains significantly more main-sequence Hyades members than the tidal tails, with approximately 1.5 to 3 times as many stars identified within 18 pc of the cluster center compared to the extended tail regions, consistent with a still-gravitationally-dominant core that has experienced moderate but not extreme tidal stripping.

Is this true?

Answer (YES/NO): NO